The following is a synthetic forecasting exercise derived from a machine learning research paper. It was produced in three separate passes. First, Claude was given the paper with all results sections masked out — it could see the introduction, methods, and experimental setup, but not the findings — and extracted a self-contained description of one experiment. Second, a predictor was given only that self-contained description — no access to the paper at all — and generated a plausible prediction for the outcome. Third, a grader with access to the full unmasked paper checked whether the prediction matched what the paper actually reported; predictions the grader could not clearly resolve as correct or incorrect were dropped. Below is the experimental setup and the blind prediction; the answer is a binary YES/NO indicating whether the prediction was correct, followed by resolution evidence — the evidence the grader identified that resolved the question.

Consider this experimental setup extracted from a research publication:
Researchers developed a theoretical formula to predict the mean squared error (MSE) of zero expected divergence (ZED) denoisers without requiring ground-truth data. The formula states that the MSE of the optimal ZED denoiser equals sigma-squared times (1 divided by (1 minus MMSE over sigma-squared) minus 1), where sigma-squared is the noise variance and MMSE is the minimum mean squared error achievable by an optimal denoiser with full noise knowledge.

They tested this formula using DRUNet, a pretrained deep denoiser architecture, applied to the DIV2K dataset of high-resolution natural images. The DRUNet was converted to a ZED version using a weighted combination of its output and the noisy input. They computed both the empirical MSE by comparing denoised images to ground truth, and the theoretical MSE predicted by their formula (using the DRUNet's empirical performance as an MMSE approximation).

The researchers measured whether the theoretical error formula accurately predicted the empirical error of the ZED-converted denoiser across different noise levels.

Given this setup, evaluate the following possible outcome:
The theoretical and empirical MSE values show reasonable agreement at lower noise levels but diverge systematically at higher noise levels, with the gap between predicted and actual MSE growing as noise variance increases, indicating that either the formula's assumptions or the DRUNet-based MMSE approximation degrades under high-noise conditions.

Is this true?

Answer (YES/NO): NO